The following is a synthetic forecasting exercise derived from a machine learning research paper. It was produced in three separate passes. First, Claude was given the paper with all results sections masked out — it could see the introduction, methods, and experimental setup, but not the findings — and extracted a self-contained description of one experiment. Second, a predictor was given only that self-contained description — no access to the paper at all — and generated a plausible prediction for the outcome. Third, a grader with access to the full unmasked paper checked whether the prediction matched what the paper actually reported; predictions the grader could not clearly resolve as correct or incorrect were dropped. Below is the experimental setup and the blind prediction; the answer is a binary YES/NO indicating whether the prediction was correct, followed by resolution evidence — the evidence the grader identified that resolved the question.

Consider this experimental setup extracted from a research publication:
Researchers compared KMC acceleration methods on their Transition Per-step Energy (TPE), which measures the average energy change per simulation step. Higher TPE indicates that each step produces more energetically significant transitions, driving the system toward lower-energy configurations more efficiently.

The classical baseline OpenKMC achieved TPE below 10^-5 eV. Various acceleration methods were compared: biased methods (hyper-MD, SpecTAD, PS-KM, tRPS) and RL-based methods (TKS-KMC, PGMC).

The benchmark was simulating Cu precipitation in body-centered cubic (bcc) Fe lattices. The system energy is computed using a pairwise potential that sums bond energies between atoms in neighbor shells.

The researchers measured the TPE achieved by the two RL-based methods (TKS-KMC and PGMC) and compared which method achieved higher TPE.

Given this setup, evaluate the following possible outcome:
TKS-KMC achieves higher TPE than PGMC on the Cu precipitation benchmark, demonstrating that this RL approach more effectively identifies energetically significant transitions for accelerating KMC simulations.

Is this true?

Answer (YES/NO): NO